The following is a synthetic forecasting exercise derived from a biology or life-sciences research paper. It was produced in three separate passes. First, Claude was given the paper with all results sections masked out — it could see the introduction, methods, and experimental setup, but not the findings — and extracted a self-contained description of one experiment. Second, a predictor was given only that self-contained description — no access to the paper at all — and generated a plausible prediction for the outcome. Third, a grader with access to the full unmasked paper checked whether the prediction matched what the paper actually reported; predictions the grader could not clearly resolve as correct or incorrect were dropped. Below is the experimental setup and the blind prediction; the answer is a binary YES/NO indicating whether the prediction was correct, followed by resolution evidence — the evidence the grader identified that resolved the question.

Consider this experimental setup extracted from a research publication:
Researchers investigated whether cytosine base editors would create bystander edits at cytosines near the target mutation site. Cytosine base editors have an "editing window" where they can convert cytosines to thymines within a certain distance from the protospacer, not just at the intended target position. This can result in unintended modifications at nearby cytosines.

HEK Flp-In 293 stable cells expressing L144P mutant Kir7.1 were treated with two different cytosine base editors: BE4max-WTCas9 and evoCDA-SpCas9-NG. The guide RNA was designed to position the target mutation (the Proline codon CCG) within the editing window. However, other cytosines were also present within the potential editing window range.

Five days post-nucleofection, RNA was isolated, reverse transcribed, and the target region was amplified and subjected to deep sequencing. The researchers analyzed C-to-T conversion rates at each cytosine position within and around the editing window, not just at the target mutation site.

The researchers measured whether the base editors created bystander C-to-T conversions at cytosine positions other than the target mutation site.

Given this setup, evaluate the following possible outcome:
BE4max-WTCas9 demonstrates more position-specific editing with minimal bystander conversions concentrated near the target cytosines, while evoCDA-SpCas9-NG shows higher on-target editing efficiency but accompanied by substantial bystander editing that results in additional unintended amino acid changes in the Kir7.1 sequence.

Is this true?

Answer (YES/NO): NO